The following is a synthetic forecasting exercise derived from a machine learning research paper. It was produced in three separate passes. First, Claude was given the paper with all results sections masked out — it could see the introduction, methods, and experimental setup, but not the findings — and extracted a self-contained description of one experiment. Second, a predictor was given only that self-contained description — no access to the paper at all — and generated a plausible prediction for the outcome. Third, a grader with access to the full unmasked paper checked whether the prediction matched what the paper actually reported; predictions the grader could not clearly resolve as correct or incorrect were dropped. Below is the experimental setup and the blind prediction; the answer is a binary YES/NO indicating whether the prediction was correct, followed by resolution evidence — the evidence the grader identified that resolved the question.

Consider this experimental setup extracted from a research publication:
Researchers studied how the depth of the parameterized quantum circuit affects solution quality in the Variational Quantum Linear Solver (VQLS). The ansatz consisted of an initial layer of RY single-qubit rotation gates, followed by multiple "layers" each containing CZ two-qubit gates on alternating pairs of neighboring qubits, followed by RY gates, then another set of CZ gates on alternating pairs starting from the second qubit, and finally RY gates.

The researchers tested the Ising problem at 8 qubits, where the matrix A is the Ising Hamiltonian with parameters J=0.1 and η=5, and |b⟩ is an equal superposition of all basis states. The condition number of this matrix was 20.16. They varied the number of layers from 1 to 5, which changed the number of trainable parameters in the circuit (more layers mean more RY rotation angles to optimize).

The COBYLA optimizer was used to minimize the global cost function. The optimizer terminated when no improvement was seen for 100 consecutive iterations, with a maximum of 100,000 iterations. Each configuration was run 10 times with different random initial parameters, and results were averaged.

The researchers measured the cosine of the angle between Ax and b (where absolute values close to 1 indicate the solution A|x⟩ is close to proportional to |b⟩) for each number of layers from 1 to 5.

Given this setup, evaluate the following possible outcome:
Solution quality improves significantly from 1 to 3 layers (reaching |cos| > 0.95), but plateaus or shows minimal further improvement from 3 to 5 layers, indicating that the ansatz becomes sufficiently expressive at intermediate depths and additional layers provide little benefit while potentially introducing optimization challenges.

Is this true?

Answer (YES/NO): NO